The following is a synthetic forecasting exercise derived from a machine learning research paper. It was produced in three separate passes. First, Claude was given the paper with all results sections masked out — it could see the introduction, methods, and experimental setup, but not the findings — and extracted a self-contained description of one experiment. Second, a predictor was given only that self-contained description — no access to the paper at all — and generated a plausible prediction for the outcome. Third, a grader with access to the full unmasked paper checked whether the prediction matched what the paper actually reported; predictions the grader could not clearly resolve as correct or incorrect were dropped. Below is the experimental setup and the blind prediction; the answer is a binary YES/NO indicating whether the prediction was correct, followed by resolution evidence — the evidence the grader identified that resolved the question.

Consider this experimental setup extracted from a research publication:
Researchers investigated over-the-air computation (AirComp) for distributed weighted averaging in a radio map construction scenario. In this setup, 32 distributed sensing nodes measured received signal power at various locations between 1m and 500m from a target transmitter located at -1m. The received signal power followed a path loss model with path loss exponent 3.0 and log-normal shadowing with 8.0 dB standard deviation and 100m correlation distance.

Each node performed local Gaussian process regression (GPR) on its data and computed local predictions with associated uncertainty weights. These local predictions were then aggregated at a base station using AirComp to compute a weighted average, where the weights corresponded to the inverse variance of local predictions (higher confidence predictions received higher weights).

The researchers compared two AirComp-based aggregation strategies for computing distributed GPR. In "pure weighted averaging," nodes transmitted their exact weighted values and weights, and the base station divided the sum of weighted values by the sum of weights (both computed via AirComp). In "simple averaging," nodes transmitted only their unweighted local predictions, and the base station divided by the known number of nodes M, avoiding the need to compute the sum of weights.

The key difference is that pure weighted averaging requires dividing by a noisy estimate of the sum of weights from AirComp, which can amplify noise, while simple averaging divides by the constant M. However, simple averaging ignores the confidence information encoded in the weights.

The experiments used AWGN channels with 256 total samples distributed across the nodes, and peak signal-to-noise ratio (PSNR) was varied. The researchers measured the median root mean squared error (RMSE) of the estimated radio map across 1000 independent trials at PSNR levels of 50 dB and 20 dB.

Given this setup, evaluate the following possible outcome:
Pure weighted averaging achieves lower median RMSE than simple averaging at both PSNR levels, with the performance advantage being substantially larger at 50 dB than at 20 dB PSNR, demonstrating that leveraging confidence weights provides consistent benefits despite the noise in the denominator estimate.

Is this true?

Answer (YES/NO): NO